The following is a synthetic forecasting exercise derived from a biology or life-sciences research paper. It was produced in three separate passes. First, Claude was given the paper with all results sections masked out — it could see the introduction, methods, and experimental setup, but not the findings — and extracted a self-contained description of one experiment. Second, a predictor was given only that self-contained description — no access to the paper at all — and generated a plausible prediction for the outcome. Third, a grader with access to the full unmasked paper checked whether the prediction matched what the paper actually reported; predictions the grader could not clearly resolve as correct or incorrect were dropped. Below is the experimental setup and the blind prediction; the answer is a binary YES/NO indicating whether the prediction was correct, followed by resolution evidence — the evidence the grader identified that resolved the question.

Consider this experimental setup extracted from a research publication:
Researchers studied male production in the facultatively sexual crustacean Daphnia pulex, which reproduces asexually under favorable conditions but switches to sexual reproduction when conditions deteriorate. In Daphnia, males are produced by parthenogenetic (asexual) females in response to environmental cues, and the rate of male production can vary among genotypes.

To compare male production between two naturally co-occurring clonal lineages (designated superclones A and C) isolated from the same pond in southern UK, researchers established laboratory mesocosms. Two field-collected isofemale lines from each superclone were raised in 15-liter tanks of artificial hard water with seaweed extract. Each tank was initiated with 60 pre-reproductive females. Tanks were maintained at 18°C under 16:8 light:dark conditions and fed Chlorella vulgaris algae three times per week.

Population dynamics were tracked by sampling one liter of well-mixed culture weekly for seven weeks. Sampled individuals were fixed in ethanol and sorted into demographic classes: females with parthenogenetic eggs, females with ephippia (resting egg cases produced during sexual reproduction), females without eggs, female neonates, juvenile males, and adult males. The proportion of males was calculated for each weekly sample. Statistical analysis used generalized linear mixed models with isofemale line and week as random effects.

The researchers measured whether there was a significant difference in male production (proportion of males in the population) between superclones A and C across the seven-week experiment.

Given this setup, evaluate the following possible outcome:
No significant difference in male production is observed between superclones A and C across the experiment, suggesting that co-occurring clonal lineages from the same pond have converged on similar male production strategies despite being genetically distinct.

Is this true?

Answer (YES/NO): NO